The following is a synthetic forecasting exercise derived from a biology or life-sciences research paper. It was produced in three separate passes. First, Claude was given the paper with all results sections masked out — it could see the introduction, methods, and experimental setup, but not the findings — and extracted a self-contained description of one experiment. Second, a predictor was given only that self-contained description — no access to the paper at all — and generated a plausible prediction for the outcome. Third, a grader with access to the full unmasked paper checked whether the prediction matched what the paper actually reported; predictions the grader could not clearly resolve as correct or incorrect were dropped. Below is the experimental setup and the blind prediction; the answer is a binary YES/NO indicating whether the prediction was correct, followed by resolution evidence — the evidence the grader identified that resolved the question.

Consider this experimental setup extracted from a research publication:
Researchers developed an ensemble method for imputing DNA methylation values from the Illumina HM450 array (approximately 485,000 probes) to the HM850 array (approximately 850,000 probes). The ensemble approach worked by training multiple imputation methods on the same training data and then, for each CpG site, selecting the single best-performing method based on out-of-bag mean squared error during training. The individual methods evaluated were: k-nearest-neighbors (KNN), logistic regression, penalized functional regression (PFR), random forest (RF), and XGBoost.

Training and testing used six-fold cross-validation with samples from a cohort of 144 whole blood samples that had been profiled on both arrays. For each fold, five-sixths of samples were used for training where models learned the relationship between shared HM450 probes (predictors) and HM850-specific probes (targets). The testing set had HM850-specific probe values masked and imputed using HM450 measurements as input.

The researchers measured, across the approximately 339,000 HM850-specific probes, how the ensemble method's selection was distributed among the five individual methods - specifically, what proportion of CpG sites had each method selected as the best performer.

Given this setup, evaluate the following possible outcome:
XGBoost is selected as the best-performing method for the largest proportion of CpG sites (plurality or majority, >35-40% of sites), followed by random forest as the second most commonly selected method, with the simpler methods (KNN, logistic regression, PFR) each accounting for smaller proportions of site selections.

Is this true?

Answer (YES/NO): NO